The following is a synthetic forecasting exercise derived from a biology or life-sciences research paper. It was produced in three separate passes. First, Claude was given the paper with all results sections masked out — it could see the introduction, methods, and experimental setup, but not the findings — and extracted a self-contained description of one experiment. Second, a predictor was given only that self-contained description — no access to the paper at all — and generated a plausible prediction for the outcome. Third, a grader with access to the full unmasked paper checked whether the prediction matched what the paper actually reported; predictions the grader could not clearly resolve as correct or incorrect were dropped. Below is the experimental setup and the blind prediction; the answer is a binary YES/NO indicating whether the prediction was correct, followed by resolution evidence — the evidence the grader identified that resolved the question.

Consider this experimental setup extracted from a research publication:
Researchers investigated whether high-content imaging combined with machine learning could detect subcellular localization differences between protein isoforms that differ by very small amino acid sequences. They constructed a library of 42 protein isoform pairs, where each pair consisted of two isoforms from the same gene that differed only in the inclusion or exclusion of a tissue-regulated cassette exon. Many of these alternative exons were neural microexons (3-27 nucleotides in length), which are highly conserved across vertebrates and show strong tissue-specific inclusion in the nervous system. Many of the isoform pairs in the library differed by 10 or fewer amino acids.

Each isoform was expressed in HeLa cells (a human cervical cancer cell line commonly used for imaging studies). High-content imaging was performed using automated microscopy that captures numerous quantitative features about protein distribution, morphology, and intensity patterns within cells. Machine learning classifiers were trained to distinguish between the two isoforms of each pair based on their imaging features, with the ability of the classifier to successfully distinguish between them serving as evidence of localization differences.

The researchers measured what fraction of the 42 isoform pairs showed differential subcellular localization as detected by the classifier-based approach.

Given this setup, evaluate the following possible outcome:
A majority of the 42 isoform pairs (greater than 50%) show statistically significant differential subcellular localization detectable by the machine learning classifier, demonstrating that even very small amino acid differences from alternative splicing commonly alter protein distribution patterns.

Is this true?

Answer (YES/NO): NO